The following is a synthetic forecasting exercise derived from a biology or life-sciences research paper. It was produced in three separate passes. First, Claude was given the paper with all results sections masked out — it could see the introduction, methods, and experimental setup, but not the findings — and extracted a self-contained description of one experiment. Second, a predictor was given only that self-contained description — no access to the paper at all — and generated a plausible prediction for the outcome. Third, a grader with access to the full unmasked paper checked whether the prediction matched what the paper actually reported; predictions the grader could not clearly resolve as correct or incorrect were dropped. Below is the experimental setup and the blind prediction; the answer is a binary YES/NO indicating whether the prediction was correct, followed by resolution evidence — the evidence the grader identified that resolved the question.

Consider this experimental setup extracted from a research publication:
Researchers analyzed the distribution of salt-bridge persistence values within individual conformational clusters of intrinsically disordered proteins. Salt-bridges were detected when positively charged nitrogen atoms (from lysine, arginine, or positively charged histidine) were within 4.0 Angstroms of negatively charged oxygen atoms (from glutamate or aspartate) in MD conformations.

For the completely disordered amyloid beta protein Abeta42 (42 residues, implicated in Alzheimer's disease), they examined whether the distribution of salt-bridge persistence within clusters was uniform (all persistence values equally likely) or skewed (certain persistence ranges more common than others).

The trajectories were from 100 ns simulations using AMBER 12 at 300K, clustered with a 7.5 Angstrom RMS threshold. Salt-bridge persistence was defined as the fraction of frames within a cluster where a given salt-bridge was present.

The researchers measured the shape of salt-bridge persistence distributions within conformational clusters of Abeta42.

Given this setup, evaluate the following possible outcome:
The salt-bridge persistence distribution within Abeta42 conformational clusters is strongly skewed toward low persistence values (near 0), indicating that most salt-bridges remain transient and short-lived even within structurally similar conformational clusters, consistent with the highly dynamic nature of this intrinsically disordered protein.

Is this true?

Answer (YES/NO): YES